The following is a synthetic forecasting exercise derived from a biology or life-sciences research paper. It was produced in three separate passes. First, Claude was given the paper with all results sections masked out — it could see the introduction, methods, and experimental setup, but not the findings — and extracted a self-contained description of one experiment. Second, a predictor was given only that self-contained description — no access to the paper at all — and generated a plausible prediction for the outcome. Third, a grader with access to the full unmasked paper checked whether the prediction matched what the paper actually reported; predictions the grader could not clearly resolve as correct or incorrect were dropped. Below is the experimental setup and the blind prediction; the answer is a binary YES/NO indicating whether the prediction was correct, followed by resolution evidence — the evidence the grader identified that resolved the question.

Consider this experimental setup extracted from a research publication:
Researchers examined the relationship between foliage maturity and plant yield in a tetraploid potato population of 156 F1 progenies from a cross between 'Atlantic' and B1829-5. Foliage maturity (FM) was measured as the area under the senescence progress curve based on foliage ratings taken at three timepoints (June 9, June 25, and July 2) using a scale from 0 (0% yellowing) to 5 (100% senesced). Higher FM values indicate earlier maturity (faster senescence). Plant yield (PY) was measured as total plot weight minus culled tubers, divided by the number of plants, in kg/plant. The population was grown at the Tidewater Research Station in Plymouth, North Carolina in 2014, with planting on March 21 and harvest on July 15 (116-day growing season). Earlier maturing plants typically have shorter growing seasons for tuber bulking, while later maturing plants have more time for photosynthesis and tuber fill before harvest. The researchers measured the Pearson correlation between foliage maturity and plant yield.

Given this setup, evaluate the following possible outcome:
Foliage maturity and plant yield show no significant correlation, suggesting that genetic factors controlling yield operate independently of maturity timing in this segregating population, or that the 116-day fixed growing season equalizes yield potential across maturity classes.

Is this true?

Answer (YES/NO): NO